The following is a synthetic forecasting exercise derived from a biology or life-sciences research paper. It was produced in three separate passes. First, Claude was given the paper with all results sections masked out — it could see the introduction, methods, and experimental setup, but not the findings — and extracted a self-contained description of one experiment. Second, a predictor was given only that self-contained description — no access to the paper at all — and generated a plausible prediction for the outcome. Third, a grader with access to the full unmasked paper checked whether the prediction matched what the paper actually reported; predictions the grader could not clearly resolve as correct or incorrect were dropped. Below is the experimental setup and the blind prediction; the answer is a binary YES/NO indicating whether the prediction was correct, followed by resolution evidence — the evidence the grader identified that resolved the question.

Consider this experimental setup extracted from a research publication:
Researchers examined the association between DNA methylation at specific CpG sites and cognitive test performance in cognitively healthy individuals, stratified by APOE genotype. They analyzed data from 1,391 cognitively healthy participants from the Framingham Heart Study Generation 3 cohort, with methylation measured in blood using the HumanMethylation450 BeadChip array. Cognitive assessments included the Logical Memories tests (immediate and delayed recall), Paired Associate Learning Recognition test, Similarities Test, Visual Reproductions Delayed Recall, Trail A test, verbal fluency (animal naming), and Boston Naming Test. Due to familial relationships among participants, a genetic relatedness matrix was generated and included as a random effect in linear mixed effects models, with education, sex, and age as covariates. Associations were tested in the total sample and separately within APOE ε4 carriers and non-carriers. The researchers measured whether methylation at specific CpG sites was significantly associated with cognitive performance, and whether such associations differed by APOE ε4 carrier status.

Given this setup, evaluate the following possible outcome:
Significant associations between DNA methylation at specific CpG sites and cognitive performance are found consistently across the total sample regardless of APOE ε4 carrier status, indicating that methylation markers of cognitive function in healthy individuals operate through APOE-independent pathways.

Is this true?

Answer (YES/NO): NO